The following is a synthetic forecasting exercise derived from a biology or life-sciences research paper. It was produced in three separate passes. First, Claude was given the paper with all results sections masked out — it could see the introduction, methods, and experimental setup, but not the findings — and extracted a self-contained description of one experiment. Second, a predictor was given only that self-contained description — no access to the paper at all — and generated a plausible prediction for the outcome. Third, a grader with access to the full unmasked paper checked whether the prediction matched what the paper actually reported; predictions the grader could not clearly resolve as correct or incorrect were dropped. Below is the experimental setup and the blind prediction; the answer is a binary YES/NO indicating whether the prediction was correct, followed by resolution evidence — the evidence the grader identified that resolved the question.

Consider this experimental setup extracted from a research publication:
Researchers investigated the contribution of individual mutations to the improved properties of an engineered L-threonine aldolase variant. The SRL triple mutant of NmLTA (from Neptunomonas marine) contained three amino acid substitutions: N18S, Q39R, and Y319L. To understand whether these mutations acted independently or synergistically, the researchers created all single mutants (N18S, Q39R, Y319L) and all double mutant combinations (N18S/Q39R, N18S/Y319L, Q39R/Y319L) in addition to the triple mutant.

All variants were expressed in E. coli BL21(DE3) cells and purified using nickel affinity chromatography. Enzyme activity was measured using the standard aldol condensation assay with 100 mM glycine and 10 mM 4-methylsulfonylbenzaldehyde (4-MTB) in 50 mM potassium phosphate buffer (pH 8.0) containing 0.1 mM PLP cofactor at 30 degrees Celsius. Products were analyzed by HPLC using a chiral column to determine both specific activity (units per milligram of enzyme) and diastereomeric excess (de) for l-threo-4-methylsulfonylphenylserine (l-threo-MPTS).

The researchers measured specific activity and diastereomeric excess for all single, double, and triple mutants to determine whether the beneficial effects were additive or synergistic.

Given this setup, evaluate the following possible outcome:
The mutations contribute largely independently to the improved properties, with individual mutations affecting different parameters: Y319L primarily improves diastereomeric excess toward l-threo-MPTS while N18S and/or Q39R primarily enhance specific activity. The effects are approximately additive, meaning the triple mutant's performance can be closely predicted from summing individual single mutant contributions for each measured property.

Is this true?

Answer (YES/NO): NO